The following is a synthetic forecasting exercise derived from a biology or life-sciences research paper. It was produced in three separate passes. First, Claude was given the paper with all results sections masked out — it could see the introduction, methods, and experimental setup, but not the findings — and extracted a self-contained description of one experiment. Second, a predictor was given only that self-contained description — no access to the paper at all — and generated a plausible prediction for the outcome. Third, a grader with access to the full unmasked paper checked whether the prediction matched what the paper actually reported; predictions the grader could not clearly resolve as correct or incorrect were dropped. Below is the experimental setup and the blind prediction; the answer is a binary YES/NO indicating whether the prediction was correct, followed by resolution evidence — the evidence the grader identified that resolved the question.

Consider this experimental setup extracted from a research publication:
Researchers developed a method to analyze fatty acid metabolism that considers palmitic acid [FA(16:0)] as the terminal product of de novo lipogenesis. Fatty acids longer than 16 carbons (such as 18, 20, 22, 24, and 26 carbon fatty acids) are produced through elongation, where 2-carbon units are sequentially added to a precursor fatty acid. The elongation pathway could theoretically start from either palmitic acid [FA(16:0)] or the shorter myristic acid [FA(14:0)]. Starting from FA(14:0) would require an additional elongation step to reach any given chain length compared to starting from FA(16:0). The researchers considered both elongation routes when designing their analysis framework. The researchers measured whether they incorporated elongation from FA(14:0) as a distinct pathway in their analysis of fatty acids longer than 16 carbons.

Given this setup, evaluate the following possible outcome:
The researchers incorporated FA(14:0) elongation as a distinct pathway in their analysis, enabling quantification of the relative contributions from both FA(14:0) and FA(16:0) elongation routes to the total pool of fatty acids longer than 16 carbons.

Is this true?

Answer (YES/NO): NO